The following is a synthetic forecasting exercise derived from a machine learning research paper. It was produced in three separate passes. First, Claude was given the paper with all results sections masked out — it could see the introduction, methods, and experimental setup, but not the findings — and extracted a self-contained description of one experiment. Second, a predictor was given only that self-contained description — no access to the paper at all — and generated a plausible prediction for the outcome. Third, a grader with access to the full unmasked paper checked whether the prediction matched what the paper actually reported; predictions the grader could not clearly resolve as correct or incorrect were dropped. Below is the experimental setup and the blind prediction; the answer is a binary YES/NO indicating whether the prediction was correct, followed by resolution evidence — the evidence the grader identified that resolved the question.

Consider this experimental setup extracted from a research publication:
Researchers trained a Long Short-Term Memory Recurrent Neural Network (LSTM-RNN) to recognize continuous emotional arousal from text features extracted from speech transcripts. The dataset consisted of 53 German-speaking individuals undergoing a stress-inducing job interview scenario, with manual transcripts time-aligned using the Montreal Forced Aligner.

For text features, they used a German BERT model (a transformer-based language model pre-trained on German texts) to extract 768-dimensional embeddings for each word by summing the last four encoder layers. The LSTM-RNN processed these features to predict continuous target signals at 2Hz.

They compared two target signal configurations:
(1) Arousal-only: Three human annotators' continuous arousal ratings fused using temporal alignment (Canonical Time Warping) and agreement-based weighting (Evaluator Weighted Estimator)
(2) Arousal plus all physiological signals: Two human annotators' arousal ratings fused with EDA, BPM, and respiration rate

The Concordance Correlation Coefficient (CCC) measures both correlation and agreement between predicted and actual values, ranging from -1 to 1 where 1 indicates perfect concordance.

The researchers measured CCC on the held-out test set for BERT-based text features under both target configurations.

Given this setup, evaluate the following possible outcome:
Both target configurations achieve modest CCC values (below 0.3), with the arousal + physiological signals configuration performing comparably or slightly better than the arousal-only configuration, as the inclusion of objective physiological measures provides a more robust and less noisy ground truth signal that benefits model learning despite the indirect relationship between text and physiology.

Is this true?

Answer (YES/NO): NO